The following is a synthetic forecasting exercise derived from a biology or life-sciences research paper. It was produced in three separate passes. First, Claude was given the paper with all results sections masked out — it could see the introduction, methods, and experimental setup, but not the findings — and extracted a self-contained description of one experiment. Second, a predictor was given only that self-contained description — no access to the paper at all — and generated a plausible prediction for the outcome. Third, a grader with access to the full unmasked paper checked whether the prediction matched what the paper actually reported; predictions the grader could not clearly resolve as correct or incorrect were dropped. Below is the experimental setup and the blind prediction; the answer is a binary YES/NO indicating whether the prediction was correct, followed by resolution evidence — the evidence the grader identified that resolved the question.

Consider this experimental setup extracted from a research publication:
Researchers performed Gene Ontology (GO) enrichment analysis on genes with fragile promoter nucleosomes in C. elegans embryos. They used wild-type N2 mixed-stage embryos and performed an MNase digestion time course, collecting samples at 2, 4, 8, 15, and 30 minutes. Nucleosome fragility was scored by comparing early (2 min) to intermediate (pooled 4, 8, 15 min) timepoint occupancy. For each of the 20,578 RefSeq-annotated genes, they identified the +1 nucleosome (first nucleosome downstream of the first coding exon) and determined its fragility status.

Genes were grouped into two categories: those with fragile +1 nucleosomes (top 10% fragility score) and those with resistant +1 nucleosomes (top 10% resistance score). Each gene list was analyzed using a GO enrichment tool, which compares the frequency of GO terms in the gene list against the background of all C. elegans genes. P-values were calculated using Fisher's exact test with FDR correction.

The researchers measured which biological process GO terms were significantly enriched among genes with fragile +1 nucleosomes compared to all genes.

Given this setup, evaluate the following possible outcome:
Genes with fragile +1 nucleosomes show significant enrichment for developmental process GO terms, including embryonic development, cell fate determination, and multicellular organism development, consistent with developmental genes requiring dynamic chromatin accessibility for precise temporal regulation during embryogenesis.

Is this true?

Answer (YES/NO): NO